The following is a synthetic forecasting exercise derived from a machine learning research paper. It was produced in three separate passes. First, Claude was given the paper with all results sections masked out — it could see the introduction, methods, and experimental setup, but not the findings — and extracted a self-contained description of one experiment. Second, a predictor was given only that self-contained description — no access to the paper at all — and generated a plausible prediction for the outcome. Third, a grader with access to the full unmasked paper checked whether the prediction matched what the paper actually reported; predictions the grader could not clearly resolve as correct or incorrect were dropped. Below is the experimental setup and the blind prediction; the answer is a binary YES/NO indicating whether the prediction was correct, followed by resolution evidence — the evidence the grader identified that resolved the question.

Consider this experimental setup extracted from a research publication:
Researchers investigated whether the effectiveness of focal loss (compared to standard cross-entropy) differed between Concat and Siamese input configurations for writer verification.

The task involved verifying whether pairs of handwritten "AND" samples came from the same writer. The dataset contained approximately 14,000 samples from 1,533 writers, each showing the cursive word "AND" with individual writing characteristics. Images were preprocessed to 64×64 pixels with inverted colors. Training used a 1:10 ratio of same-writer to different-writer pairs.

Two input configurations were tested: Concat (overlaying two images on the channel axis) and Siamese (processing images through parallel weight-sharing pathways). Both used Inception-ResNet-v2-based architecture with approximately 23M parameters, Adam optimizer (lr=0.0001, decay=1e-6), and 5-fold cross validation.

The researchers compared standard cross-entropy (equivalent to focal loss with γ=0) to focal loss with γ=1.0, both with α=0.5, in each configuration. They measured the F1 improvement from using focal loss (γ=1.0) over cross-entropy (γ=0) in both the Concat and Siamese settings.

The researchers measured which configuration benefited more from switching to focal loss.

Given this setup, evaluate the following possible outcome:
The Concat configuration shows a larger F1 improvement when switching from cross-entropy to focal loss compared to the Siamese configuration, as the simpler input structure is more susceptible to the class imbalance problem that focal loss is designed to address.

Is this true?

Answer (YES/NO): NO